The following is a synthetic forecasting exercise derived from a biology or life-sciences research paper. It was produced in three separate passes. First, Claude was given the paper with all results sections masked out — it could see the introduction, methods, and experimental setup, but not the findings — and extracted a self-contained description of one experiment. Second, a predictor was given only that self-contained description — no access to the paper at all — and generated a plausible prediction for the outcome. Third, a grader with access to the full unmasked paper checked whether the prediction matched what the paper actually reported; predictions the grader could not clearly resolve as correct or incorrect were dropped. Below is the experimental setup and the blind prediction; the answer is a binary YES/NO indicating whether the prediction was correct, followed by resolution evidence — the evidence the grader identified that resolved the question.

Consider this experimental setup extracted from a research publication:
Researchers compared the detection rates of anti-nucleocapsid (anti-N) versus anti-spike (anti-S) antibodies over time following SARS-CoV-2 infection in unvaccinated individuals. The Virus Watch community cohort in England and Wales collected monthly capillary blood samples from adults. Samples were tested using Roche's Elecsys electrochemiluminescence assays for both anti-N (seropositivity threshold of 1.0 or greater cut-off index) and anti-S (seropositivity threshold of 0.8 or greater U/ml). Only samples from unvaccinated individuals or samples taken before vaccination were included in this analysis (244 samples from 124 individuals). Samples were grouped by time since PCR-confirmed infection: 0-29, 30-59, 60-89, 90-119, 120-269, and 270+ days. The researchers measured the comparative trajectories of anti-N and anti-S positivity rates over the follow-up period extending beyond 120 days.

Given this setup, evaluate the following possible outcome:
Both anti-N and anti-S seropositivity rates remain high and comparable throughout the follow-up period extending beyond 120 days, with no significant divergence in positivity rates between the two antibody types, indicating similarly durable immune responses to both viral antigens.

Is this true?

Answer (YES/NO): NO